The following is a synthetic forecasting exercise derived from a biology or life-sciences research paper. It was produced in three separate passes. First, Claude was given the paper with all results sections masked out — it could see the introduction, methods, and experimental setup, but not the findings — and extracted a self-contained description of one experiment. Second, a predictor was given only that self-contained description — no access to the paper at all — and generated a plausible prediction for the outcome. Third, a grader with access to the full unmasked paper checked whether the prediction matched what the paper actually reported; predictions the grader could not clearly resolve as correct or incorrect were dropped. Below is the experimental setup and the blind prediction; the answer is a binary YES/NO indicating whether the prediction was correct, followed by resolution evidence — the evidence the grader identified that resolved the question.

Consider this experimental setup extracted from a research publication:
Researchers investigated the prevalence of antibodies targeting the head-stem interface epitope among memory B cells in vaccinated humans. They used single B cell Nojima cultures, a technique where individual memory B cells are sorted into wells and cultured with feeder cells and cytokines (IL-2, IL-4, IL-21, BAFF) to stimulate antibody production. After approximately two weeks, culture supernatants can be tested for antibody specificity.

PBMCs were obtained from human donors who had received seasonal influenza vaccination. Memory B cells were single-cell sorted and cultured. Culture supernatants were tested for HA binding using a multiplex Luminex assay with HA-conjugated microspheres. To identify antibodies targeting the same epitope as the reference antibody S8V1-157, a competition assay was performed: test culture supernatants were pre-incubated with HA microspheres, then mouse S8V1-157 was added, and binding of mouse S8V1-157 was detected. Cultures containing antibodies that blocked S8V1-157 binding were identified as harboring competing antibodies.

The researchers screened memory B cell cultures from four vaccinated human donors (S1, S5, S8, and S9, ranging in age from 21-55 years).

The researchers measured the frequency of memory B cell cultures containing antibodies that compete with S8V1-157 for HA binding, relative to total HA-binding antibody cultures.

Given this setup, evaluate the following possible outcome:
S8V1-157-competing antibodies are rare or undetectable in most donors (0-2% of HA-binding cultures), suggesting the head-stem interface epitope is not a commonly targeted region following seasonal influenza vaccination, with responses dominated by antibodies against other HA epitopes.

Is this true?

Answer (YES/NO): NO